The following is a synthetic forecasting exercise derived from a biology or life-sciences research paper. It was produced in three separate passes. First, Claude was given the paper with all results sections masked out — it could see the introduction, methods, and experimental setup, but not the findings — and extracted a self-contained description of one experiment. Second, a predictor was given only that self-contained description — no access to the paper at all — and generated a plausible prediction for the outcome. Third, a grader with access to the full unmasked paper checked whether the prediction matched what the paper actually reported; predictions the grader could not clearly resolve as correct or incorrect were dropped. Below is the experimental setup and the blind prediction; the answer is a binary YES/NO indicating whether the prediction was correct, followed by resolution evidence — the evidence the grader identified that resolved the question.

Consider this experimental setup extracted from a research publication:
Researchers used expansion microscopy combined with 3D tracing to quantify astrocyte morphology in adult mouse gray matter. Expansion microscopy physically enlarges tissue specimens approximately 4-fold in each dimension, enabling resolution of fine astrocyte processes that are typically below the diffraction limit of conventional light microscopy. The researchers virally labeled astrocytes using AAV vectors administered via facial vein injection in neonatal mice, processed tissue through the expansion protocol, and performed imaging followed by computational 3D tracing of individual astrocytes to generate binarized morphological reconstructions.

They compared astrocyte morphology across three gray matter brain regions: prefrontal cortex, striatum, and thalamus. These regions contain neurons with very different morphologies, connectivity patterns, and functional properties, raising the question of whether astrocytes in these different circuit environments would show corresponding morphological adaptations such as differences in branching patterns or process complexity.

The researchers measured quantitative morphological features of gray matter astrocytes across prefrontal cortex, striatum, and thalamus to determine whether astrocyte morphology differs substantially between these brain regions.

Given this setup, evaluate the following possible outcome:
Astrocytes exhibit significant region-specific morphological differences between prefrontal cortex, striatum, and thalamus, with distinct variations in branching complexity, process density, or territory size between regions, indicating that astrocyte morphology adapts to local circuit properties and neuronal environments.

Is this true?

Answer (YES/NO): NO